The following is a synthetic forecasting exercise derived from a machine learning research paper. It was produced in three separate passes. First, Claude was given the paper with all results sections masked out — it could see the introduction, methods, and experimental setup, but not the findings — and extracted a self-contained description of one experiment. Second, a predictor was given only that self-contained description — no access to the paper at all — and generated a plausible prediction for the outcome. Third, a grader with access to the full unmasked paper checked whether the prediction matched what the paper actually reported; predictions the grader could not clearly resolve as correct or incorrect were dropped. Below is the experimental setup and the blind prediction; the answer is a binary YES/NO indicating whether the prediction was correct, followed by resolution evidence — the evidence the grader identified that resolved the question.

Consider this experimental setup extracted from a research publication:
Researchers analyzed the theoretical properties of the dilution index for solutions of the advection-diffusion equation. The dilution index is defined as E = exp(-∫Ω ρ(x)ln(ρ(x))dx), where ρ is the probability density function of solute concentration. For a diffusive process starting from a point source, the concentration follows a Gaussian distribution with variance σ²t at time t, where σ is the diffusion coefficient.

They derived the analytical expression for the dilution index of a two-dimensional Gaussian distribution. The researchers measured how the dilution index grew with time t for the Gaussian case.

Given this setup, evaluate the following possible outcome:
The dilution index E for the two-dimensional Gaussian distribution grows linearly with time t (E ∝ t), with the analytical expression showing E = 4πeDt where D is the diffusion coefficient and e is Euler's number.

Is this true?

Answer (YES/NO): YES